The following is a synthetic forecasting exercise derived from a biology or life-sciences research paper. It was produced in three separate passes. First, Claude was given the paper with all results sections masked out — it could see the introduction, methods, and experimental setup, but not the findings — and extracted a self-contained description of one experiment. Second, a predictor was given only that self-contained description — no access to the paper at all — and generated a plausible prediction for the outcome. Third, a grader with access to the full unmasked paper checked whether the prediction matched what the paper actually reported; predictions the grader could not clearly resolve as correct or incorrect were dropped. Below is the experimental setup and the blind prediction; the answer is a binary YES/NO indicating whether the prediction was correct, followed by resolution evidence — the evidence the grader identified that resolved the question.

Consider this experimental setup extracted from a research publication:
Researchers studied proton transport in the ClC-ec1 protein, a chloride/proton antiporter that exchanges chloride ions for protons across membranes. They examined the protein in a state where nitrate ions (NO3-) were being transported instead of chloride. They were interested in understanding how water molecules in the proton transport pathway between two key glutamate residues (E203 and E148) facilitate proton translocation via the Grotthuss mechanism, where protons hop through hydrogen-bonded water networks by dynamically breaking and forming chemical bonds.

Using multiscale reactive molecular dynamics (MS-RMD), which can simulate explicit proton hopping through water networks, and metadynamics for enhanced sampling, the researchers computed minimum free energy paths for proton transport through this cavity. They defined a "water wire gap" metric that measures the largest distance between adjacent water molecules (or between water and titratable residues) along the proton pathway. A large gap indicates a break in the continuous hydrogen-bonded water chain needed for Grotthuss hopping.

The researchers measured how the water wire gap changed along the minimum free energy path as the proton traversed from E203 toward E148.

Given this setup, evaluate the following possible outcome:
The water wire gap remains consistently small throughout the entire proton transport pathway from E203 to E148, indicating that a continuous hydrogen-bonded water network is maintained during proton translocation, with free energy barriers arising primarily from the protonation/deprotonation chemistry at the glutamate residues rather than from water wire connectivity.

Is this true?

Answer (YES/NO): NO